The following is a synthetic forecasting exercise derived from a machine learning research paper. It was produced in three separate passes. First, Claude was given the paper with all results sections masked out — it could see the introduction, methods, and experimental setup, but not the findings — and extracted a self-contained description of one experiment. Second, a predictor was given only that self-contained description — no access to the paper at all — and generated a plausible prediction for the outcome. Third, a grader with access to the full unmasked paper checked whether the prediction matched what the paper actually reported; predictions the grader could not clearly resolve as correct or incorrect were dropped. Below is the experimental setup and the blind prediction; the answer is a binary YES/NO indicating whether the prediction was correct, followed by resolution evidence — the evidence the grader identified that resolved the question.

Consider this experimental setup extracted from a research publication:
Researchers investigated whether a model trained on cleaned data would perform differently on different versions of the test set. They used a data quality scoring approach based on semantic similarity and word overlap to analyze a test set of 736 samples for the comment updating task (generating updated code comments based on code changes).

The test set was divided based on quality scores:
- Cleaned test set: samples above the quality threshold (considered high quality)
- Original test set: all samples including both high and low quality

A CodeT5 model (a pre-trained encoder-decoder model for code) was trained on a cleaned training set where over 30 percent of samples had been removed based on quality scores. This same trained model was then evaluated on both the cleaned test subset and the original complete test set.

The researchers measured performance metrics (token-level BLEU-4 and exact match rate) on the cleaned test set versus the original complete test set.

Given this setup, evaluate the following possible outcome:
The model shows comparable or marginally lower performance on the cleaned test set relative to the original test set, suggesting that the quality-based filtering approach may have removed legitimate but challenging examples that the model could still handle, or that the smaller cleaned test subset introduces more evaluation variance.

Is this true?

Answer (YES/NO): NO